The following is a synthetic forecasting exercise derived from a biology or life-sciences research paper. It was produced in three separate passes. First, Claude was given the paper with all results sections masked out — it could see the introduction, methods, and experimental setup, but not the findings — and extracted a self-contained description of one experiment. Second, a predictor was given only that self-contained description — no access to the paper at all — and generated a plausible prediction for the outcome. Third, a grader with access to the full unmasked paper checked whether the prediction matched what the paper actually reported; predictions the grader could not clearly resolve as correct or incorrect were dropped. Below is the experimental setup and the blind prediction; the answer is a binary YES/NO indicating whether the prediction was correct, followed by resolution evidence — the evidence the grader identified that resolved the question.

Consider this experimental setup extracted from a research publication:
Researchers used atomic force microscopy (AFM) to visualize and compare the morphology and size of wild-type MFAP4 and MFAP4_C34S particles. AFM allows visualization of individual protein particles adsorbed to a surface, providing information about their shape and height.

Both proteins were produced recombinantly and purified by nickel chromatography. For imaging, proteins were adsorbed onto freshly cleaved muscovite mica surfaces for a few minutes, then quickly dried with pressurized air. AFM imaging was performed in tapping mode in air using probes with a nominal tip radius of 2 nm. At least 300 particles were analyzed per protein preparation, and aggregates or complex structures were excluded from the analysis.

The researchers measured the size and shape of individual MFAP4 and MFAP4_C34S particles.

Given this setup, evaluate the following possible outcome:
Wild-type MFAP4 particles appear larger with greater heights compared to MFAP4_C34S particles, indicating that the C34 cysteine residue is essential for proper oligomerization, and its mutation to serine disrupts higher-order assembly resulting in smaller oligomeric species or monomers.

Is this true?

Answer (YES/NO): NO